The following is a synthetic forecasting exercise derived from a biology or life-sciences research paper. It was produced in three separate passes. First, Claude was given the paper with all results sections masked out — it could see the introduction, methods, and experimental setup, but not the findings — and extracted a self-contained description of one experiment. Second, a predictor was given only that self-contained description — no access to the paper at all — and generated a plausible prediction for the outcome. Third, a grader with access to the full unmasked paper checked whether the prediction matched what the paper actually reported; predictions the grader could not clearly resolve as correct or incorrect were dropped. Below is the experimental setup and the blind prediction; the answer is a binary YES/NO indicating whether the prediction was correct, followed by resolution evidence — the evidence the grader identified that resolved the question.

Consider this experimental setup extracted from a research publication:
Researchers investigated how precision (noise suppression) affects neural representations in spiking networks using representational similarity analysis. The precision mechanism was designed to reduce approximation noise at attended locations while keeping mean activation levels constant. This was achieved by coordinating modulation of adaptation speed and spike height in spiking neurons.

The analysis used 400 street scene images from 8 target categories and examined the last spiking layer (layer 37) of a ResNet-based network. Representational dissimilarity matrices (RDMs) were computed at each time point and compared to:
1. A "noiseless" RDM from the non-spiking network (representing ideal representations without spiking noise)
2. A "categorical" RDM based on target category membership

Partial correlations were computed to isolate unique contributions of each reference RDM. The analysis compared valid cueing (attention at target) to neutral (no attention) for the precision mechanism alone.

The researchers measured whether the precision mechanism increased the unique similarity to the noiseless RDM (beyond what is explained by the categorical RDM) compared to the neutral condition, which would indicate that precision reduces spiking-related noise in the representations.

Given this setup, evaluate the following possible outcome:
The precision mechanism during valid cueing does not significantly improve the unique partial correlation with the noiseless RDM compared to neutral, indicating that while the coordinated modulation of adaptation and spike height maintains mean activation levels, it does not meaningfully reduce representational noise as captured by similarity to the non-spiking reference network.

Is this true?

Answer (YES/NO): NO